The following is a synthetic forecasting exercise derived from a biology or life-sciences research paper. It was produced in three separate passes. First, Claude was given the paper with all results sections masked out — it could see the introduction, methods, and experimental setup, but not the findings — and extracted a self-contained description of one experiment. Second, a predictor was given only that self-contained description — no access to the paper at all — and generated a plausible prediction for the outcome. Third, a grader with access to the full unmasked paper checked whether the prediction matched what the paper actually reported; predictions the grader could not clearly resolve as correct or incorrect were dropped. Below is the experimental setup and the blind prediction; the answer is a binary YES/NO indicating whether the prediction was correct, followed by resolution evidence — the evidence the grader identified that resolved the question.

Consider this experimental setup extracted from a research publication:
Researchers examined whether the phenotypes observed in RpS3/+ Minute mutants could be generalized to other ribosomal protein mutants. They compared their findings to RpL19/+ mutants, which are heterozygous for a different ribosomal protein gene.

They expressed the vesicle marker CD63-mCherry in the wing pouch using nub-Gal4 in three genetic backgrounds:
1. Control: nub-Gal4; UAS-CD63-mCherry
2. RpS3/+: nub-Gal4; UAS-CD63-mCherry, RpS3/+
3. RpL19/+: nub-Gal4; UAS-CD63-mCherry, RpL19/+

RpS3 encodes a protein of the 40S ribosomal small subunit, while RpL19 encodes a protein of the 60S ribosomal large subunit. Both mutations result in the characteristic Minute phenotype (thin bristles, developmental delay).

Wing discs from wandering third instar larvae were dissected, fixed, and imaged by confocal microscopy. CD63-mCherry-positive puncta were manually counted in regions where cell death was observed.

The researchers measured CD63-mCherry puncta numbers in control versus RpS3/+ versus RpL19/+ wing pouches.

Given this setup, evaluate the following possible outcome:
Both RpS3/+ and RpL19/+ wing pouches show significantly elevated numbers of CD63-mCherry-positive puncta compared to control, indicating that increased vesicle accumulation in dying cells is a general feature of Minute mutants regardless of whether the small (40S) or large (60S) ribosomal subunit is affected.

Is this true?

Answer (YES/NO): YES